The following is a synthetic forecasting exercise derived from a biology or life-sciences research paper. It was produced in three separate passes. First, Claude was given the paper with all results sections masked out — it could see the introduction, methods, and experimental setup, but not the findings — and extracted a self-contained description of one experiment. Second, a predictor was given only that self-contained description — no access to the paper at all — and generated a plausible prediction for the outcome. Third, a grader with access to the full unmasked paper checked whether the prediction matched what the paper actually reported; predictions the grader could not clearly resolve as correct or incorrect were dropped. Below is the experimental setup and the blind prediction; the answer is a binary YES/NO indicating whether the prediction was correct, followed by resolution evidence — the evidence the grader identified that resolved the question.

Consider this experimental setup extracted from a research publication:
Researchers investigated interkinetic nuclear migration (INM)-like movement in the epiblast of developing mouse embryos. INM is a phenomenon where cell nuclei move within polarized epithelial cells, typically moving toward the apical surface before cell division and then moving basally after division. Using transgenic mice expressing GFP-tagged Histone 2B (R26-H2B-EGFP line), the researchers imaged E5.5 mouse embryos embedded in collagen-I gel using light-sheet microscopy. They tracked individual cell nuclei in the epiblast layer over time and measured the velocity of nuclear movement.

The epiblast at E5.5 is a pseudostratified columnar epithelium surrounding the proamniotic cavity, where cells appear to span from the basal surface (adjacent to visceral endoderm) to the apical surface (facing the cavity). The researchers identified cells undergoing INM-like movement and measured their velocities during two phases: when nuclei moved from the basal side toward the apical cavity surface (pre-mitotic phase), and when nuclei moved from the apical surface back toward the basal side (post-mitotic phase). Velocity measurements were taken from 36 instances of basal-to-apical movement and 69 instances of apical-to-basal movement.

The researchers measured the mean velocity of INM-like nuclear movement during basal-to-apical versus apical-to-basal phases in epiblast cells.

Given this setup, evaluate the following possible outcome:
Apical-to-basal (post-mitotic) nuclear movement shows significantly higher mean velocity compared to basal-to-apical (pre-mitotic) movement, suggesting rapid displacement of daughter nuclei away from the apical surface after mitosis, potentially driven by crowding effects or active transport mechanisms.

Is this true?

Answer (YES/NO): NO